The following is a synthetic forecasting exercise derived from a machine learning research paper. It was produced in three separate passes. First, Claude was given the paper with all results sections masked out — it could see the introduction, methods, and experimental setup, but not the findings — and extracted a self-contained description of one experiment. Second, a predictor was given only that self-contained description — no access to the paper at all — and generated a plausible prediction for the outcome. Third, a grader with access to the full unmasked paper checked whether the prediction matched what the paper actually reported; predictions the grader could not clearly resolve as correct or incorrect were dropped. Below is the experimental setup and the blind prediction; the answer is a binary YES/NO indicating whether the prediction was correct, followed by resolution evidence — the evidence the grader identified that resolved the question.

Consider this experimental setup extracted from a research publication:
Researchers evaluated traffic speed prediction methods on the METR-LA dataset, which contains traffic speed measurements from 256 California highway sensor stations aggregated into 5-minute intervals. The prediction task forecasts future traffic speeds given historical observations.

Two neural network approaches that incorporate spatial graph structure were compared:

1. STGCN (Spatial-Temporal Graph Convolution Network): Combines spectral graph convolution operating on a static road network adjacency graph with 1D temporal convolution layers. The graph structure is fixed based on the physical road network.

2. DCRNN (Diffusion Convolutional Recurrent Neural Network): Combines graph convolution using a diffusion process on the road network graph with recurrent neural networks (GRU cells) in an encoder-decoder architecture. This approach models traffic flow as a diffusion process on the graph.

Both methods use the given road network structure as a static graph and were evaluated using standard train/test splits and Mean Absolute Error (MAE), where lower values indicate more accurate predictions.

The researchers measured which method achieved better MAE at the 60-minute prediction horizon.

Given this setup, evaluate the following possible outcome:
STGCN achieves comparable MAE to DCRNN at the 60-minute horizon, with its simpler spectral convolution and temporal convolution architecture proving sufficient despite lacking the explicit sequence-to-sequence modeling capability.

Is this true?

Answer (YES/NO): NO